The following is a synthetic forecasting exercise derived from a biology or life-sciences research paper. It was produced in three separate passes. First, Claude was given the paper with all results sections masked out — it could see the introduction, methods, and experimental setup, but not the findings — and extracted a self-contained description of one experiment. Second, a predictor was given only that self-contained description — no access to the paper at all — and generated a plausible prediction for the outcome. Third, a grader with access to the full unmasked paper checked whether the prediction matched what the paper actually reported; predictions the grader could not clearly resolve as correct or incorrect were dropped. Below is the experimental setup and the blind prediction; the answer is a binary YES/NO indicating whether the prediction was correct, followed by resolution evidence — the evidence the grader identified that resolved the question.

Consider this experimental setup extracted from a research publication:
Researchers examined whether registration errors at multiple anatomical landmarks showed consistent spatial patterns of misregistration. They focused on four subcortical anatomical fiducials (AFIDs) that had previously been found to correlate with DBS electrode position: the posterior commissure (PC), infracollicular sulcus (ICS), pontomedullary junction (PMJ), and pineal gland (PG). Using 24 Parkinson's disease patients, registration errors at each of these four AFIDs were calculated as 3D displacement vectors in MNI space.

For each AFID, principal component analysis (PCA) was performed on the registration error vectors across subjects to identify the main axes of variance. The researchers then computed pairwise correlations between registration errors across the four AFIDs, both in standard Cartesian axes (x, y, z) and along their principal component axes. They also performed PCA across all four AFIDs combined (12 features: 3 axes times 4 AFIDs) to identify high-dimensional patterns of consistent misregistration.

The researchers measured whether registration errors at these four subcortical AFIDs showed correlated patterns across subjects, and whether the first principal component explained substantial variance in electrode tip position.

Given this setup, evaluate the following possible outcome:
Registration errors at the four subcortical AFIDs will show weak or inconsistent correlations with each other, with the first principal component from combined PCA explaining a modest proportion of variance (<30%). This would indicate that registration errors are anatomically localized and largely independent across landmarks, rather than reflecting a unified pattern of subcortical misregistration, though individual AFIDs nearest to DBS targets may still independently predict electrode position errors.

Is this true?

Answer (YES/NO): NO